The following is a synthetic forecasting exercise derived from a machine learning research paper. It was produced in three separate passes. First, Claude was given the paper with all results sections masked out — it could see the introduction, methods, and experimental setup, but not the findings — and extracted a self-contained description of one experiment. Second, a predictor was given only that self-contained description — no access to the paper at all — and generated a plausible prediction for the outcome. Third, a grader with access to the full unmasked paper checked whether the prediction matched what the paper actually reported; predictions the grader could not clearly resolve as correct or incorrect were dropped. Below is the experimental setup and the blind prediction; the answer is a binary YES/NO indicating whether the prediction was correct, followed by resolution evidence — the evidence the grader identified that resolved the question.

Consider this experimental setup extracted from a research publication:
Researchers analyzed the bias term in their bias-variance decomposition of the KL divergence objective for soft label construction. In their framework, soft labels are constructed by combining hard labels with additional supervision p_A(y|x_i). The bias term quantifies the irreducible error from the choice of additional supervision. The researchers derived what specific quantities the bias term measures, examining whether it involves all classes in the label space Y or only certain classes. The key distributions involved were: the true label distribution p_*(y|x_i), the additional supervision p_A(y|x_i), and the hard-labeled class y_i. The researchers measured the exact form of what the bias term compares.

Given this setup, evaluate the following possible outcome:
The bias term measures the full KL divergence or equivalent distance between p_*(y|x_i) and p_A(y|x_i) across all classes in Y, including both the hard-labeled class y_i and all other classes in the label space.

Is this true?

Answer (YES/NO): NO